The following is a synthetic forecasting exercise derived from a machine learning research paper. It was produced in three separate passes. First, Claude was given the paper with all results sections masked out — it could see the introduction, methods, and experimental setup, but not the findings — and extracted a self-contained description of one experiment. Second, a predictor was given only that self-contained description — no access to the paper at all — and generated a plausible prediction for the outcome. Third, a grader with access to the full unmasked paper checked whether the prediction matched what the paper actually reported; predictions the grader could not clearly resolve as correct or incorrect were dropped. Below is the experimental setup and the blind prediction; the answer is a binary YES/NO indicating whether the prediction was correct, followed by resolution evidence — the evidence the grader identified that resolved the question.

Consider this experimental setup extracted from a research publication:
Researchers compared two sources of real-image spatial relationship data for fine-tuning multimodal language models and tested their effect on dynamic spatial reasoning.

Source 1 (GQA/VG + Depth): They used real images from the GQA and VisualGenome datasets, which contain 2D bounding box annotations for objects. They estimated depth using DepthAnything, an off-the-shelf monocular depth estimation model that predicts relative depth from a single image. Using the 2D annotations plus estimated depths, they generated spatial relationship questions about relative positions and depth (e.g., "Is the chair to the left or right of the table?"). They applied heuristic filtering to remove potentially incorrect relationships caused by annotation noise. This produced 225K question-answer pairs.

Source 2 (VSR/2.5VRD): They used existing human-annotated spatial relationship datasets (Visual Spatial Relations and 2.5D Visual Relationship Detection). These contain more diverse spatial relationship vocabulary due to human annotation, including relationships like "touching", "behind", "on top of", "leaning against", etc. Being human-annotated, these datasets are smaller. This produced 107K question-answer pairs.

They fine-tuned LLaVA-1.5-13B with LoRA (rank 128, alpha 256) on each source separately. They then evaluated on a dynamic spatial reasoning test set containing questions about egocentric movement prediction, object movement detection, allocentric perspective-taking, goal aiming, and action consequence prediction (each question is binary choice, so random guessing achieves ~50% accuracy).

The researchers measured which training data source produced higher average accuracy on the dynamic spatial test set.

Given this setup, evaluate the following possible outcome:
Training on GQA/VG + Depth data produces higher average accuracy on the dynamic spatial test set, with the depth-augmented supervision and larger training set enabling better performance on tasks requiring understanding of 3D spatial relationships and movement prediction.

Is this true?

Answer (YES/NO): NO